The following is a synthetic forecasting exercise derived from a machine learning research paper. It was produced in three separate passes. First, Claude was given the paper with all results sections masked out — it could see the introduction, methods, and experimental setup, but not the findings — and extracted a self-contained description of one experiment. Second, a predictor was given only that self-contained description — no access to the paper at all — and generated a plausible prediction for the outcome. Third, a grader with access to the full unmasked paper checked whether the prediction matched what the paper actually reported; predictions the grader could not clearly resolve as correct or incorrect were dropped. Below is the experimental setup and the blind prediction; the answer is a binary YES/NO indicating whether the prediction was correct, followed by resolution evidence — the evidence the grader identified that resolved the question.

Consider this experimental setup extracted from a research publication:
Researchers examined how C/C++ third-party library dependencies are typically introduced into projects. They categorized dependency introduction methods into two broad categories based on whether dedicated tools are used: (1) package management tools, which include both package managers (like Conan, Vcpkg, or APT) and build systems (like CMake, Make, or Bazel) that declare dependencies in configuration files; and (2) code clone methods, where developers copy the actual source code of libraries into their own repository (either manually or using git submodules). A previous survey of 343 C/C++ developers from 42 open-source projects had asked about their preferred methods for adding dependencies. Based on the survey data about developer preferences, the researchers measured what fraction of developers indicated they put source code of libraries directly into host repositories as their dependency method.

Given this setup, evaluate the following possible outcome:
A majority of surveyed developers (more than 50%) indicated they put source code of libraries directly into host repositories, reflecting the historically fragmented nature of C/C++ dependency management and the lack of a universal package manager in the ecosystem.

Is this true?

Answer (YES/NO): NO